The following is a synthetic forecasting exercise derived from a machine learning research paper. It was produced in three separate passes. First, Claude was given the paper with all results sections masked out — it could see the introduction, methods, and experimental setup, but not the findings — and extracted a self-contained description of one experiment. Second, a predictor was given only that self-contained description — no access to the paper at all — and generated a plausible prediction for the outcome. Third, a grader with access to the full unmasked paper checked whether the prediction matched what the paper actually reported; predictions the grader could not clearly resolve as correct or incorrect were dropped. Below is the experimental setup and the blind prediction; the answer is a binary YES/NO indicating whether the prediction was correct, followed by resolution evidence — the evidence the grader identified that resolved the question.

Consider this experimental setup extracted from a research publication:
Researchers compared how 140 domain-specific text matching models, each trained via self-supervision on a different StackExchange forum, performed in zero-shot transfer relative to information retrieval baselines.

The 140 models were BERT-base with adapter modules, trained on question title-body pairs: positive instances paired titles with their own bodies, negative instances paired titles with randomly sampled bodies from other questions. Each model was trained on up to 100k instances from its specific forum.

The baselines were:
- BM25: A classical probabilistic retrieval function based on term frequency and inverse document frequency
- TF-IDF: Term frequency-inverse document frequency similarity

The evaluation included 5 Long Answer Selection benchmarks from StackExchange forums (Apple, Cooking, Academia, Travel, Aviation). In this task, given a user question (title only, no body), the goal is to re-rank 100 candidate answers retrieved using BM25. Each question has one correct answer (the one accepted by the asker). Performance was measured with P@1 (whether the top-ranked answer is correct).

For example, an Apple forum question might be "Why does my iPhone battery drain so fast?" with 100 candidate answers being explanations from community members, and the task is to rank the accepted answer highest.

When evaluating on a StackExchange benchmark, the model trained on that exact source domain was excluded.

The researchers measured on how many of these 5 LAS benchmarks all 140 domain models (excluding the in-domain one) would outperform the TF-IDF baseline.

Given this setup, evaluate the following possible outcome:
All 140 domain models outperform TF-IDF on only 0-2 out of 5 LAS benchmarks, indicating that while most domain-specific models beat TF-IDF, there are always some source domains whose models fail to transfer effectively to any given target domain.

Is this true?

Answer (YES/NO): NO